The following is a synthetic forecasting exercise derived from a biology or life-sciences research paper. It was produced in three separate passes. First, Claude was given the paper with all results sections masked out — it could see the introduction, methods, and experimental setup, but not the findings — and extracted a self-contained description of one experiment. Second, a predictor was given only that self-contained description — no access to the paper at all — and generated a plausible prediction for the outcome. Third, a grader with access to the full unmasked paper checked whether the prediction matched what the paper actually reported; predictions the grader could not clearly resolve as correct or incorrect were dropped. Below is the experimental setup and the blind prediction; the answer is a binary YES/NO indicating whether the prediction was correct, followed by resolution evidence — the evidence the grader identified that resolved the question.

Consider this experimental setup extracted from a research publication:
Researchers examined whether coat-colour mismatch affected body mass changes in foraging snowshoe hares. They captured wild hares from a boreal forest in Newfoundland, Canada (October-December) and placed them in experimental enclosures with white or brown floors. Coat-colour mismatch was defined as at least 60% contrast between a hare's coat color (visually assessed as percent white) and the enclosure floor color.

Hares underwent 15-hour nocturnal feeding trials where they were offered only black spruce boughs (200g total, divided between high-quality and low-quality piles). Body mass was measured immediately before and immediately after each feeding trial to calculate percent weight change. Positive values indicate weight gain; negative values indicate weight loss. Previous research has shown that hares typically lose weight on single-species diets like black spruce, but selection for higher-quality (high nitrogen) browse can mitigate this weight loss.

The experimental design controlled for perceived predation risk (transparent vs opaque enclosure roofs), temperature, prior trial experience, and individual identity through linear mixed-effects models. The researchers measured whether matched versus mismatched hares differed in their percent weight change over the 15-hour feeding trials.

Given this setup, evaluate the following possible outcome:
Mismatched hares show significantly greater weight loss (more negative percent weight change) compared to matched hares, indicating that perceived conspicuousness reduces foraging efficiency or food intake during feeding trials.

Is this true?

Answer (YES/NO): NO